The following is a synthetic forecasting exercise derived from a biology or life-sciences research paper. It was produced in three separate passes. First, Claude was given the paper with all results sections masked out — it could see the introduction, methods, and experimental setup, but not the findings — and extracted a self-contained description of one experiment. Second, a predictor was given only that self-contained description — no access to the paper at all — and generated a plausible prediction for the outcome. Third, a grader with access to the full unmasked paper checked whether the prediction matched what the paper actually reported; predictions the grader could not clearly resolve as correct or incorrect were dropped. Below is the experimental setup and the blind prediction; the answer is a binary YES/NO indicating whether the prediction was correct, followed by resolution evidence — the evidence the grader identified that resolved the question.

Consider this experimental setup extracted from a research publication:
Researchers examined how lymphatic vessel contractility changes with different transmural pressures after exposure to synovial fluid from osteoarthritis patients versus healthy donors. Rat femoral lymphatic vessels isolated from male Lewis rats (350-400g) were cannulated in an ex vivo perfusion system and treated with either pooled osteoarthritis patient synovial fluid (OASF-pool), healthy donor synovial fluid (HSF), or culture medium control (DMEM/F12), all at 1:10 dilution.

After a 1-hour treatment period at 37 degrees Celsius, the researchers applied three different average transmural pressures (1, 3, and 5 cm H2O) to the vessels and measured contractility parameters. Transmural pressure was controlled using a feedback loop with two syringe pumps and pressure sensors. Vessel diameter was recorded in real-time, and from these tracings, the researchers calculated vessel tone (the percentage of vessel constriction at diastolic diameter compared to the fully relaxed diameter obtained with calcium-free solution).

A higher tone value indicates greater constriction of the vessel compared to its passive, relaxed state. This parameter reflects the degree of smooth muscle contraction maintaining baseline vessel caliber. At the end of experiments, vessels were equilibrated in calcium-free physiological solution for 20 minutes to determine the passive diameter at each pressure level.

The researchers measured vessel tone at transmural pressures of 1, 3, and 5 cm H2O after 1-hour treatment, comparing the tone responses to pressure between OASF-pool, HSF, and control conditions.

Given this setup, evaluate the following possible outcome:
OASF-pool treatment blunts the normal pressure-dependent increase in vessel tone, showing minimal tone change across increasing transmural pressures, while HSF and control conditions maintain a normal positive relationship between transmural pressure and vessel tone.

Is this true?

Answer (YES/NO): NO